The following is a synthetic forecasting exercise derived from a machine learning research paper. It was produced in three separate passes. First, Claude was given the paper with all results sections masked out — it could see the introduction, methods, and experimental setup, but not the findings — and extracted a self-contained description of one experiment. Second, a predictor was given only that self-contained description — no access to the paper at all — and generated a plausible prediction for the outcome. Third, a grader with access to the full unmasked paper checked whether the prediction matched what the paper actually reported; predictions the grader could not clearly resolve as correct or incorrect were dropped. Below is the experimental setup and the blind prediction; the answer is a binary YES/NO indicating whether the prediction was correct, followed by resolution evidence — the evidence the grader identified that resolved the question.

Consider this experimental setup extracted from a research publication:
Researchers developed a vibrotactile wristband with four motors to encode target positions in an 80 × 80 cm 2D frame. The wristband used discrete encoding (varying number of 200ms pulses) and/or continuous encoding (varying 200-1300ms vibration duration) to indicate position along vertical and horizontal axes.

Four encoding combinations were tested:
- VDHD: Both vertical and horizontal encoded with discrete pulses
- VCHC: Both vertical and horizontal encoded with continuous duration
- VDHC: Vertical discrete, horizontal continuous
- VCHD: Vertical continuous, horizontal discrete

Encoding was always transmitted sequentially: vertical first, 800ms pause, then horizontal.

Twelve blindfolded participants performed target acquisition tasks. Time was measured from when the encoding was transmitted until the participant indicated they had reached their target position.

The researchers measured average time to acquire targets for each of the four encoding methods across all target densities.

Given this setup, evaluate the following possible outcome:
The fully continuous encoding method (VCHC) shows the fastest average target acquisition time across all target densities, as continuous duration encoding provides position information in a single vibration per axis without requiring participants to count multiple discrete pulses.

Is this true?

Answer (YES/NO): NO